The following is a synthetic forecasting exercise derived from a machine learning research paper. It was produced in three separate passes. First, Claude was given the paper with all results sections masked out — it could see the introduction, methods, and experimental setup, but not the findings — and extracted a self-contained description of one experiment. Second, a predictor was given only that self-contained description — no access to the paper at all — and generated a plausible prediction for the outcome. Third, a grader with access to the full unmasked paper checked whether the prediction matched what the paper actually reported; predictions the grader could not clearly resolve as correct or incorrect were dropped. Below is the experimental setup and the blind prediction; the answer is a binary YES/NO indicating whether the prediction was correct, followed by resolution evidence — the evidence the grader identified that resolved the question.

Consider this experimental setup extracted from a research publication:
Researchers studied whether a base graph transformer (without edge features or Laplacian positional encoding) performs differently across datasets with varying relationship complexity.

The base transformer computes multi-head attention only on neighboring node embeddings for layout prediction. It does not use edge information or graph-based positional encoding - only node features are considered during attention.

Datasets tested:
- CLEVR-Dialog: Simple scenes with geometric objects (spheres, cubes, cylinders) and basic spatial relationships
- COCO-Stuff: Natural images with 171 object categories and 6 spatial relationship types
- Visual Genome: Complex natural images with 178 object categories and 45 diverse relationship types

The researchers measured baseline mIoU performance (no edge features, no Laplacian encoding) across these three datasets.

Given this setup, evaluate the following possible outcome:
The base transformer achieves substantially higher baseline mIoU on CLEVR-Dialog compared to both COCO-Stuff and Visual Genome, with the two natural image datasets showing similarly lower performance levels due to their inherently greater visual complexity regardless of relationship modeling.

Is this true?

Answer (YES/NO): NO